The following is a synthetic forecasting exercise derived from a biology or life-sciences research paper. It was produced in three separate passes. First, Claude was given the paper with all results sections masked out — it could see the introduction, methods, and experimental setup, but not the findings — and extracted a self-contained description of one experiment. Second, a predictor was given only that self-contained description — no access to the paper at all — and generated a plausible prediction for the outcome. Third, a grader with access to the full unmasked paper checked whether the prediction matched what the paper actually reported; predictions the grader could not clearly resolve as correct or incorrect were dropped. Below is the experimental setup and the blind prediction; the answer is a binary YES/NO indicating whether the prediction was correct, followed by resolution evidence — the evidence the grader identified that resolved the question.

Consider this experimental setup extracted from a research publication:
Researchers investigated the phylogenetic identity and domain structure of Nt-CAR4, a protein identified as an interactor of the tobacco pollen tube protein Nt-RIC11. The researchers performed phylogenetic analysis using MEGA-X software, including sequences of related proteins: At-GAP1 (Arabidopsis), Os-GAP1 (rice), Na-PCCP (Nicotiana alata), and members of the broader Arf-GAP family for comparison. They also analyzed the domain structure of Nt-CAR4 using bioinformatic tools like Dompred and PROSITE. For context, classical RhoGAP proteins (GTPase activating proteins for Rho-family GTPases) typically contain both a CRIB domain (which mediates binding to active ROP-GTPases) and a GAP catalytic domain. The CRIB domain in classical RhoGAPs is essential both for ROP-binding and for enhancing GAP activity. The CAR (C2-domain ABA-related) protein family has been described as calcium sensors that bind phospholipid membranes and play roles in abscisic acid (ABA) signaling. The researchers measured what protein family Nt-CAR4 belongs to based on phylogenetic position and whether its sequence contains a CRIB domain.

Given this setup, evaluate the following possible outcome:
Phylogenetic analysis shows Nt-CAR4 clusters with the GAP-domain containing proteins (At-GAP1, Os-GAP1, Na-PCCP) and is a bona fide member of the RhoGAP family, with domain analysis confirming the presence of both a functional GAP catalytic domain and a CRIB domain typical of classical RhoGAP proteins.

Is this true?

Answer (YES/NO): NO